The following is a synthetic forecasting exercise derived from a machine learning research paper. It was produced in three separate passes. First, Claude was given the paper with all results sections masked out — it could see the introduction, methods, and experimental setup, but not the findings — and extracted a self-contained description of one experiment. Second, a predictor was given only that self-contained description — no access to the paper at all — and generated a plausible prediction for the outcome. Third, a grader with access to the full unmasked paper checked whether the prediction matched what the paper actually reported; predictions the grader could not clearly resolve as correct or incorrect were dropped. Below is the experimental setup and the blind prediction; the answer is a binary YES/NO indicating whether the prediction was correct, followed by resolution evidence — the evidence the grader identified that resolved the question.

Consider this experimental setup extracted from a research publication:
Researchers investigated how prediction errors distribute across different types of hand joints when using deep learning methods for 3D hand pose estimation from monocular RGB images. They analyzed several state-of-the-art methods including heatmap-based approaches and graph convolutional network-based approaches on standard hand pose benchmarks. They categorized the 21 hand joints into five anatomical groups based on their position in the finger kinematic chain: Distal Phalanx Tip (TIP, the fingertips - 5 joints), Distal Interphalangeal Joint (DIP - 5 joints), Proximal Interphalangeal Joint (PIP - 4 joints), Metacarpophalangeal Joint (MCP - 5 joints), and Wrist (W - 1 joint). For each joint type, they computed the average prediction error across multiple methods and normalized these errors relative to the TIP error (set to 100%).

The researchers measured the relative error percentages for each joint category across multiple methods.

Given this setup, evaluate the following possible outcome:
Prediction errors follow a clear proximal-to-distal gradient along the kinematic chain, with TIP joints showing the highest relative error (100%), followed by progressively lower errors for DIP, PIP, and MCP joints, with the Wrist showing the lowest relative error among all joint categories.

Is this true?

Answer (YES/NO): YES